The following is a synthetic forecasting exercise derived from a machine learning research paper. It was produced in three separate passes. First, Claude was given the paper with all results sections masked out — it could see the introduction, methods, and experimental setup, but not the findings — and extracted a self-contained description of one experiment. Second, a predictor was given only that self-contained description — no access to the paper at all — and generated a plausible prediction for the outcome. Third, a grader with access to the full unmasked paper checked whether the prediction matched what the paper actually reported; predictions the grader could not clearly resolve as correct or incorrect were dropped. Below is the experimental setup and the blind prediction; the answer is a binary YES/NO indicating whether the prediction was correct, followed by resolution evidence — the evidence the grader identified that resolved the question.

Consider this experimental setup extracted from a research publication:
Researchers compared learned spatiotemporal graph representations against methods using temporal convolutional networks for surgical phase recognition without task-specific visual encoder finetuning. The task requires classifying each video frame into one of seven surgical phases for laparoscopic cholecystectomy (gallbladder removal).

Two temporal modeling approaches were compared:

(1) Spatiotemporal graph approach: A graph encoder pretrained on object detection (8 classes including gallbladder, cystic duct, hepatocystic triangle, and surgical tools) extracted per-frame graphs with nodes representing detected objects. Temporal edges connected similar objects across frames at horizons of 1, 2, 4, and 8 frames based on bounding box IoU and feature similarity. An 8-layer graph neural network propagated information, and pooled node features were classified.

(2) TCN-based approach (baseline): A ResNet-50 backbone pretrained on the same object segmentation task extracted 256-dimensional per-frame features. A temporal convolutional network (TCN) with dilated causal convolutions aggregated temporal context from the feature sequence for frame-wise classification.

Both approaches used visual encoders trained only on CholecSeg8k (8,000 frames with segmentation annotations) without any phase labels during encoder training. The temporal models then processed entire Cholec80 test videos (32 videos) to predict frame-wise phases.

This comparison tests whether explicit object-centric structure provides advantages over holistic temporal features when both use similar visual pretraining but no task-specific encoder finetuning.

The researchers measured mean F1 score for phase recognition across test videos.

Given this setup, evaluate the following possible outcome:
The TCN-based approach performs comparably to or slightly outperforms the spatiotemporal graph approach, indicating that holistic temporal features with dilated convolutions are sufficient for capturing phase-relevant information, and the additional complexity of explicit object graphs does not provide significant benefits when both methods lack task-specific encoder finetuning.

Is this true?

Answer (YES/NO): NO